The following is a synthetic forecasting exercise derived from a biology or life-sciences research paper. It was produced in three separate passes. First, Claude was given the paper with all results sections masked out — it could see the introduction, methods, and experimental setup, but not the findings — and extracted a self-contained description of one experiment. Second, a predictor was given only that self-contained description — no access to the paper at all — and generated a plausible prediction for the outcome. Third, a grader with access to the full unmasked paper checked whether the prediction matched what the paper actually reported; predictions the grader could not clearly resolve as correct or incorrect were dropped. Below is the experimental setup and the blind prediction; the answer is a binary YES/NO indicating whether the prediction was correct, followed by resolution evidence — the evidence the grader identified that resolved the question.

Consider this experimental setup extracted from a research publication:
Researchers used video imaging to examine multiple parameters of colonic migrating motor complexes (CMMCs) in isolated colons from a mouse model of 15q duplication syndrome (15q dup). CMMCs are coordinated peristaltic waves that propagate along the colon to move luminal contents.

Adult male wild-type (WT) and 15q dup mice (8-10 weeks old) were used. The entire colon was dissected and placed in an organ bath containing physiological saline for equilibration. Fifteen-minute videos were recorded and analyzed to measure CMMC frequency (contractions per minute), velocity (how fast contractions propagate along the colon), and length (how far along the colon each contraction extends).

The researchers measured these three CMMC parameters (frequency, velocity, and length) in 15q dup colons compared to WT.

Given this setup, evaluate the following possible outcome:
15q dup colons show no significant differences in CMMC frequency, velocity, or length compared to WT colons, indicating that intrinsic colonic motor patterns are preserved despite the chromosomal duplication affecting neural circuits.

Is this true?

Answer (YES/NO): NO